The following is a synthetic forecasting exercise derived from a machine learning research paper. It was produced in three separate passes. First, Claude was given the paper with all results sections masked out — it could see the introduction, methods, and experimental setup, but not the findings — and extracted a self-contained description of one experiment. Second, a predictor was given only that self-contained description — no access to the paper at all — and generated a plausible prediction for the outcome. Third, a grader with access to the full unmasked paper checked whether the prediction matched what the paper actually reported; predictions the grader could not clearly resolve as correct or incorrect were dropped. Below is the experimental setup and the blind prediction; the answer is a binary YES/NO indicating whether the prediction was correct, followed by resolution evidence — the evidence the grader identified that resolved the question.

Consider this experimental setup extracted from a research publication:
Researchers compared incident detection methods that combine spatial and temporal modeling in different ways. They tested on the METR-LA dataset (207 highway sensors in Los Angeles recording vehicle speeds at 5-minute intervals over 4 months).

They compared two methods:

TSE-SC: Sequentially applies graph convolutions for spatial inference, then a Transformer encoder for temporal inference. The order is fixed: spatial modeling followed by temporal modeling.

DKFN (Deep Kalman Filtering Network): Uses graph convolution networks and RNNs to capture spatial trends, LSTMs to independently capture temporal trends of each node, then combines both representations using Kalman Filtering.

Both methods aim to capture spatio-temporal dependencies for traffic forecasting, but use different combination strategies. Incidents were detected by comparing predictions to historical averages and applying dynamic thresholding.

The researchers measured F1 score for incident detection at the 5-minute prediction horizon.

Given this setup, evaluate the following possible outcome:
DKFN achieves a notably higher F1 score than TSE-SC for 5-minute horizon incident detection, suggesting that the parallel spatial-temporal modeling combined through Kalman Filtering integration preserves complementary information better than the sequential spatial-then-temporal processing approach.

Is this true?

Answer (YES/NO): YES